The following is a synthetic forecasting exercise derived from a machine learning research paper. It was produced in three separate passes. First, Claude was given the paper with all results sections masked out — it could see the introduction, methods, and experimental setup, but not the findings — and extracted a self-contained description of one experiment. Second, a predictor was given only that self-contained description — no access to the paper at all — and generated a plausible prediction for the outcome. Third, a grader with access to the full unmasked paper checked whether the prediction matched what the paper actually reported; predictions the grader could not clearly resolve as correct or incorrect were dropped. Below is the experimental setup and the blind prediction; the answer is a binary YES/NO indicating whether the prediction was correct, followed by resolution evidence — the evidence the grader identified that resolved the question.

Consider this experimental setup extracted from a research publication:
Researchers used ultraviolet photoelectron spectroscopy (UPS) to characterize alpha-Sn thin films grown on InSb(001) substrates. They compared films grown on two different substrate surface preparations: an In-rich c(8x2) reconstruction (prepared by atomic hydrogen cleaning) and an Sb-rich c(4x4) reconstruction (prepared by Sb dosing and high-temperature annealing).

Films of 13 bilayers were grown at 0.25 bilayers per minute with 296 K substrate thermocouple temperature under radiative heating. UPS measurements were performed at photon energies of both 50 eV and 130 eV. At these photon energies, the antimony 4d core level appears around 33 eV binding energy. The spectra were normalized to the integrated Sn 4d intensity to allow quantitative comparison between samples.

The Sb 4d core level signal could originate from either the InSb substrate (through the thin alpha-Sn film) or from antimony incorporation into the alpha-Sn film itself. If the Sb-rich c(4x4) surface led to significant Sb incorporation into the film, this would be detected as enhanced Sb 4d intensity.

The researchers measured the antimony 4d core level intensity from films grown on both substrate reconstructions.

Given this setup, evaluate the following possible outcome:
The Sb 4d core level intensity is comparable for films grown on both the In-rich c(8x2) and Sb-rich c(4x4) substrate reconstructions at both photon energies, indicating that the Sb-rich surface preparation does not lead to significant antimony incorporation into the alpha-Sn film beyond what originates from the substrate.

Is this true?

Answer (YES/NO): NO